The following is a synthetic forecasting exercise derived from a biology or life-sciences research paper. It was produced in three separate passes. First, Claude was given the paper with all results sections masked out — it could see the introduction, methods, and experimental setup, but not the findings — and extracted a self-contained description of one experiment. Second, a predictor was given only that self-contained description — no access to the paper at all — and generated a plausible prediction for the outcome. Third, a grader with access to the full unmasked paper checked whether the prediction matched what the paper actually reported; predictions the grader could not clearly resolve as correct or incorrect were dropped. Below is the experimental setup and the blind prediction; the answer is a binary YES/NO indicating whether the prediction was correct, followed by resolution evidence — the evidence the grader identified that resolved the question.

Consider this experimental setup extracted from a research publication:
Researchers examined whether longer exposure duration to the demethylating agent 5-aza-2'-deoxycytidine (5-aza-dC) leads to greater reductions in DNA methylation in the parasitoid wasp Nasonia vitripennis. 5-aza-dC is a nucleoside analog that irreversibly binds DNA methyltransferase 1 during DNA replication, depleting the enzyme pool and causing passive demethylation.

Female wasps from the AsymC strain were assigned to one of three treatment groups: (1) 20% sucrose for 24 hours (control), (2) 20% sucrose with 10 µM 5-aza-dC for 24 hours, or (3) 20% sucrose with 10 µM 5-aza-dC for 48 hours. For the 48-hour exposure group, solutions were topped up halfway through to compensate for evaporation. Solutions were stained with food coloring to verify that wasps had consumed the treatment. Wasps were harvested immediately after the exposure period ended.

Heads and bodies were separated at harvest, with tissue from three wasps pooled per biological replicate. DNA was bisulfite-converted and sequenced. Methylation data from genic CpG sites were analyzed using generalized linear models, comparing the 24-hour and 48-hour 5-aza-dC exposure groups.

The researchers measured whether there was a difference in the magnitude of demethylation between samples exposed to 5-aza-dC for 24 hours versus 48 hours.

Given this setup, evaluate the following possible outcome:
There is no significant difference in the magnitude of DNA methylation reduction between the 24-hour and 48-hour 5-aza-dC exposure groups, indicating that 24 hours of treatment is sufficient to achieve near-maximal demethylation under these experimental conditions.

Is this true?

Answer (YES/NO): NO